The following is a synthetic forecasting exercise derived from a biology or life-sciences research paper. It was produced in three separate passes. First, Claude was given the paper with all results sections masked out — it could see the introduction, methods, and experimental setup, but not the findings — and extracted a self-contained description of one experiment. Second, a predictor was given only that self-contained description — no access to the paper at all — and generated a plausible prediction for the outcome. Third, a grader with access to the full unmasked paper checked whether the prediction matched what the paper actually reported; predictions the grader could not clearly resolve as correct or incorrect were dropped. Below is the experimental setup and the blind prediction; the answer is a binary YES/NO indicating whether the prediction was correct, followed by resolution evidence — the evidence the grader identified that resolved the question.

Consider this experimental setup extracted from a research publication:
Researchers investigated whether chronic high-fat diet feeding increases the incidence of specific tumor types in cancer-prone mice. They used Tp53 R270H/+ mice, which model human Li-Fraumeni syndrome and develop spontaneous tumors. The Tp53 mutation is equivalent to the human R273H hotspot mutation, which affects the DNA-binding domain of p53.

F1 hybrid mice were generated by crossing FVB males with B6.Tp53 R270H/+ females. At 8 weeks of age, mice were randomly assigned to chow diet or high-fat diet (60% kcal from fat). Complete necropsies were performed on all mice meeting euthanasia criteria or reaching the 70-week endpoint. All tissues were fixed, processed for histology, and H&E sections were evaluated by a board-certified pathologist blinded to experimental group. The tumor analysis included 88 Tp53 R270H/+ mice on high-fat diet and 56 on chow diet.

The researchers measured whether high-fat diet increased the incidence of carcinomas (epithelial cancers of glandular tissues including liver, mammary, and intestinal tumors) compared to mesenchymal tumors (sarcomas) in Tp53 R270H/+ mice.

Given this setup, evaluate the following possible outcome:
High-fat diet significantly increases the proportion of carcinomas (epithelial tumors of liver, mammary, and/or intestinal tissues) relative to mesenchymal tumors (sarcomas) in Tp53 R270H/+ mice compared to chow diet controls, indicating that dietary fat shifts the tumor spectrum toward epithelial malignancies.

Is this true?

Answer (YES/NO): NO